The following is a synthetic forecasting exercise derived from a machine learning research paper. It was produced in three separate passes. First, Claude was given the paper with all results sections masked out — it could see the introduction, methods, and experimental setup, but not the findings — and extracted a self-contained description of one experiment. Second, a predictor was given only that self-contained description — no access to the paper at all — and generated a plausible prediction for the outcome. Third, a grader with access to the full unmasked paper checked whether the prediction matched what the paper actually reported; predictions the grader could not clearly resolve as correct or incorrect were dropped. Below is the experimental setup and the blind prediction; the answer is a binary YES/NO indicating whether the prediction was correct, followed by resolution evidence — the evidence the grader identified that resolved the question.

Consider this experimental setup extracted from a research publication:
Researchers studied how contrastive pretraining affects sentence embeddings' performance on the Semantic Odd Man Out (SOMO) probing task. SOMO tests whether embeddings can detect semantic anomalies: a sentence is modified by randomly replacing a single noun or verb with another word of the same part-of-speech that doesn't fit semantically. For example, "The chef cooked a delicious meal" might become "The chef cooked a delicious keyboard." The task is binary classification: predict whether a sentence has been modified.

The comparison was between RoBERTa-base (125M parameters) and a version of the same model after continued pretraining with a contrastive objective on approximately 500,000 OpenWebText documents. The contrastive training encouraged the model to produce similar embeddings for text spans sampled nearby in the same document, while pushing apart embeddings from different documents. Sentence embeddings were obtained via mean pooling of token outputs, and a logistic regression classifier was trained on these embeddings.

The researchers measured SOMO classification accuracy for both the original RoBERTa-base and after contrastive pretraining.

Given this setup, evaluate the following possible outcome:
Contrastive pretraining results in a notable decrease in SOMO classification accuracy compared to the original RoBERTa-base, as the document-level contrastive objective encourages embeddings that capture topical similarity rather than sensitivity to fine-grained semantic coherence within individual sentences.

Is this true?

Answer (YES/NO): YES